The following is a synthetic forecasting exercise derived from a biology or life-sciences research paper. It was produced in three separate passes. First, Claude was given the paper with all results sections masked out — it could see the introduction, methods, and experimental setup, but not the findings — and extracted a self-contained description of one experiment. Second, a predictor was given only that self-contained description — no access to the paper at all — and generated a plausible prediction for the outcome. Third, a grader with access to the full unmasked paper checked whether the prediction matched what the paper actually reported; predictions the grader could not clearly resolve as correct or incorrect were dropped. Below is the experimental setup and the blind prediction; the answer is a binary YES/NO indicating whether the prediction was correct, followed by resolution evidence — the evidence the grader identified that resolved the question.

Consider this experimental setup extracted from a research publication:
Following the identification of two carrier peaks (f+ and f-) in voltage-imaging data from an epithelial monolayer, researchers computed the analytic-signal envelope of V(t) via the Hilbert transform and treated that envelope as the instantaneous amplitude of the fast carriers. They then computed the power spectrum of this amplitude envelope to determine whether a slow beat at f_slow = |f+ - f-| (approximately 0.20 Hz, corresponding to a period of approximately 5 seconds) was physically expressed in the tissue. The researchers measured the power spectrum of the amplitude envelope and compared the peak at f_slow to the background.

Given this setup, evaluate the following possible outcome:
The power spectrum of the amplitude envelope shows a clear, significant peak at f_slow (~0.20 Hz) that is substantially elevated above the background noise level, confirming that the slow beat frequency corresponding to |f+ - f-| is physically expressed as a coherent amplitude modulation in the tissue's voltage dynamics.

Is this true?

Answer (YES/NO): YES